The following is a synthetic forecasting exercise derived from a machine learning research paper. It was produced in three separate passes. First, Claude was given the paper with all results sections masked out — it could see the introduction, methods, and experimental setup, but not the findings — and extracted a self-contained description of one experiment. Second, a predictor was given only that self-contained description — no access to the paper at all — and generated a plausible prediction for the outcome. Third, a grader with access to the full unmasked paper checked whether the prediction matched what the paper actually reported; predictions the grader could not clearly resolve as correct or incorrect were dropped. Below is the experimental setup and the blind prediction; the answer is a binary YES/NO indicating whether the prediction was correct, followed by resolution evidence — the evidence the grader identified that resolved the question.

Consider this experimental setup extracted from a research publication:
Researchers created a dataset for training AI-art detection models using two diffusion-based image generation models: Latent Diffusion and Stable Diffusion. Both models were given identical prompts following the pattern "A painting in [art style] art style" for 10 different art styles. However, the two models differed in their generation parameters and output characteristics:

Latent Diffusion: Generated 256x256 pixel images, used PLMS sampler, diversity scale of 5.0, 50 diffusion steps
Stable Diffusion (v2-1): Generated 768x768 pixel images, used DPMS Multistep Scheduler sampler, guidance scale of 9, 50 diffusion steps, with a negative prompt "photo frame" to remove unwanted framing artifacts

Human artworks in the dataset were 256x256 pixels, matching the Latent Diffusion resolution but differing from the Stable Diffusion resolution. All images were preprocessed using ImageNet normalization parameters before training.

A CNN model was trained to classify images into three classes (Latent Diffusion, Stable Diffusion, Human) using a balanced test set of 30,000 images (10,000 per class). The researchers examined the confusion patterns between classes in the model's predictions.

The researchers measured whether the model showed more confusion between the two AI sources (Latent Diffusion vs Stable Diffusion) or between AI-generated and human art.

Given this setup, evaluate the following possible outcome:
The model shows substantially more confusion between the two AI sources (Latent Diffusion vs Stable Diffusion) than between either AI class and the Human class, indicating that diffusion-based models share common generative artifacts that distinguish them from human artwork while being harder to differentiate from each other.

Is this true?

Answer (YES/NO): NO